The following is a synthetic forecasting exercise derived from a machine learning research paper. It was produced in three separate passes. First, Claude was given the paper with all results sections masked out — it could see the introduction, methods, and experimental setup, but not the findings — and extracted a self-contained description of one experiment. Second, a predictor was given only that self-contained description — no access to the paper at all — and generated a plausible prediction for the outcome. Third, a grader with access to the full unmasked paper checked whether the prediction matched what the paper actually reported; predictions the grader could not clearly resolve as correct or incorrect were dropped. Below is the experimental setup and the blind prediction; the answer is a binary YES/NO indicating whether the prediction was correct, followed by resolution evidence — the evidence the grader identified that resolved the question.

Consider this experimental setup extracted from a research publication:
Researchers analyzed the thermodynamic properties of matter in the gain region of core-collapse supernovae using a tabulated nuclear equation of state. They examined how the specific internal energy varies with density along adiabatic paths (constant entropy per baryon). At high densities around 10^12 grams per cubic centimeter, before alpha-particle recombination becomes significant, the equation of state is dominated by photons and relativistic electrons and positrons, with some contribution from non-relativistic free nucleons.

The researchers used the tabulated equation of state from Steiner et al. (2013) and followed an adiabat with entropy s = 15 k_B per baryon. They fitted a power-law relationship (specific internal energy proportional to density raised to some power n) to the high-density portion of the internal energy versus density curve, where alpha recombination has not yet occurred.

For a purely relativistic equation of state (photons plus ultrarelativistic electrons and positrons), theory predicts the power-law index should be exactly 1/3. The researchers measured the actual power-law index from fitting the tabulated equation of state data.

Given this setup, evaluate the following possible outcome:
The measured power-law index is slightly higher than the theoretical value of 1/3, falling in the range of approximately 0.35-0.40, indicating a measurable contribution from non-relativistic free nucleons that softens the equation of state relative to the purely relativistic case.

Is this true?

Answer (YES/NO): YES